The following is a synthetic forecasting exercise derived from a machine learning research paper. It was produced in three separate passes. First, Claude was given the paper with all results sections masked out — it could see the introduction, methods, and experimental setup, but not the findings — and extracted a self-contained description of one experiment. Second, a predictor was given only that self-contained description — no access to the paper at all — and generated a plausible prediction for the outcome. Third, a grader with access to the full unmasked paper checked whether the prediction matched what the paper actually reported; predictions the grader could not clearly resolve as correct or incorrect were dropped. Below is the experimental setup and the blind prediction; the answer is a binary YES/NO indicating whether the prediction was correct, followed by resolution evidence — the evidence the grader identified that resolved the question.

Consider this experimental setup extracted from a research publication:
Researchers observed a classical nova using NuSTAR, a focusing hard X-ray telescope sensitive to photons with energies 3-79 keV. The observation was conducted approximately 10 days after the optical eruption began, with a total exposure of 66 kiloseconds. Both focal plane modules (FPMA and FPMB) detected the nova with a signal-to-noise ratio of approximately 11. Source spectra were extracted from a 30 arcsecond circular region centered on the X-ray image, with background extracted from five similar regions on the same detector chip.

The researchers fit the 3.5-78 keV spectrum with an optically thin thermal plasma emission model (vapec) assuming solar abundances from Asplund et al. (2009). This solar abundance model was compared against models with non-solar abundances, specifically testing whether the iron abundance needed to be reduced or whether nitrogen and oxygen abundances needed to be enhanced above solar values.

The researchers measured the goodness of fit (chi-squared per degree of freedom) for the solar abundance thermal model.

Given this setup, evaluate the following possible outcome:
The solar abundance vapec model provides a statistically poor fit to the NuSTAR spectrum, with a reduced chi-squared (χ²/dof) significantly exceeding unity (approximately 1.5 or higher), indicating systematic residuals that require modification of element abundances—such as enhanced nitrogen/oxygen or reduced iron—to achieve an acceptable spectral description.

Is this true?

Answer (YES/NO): YES